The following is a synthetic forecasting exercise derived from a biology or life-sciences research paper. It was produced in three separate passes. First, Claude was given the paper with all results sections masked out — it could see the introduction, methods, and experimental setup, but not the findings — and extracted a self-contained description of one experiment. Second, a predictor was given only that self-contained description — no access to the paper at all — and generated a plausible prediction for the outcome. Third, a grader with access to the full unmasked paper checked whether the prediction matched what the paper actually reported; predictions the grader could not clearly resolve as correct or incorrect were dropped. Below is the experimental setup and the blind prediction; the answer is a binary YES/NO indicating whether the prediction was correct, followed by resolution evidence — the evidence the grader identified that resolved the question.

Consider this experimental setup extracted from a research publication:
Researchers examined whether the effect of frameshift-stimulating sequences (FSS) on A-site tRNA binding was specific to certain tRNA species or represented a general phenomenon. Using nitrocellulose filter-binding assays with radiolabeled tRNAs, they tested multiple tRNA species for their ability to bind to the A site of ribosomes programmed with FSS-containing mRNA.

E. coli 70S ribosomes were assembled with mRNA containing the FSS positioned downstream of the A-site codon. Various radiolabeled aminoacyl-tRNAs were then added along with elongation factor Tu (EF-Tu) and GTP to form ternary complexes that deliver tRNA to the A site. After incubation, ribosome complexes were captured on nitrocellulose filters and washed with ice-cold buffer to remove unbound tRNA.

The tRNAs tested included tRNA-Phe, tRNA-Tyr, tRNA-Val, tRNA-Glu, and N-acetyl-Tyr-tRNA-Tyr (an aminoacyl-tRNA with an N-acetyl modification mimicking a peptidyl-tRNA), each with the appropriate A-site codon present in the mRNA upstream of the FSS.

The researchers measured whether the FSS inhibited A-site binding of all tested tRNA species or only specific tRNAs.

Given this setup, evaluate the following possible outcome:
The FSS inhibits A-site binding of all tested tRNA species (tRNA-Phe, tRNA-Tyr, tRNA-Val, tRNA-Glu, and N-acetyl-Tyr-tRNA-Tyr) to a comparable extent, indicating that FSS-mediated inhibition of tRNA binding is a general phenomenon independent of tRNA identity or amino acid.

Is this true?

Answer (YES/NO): YES